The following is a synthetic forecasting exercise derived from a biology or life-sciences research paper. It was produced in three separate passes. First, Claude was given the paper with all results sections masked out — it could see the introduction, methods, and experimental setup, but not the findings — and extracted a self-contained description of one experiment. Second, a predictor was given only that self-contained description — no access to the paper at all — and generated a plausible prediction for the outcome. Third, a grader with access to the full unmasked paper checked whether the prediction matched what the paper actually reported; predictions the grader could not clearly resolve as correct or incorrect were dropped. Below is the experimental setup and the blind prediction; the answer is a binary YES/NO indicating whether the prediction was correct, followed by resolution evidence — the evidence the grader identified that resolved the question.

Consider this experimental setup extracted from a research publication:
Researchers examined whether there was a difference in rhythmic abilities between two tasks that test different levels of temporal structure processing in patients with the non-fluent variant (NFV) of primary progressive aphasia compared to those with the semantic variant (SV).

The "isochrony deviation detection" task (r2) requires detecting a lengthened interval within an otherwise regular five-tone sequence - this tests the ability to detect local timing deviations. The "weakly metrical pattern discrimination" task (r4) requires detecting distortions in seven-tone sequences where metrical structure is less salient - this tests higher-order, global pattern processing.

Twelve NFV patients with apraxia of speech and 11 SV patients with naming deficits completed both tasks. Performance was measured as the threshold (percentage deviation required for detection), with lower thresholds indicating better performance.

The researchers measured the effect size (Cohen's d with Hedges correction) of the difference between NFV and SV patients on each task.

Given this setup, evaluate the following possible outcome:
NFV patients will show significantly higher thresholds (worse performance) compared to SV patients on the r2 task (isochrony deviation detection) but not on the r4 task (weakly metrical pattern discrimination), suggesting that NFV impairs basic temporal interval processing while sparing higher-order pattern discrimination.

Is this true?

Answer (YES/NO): NO